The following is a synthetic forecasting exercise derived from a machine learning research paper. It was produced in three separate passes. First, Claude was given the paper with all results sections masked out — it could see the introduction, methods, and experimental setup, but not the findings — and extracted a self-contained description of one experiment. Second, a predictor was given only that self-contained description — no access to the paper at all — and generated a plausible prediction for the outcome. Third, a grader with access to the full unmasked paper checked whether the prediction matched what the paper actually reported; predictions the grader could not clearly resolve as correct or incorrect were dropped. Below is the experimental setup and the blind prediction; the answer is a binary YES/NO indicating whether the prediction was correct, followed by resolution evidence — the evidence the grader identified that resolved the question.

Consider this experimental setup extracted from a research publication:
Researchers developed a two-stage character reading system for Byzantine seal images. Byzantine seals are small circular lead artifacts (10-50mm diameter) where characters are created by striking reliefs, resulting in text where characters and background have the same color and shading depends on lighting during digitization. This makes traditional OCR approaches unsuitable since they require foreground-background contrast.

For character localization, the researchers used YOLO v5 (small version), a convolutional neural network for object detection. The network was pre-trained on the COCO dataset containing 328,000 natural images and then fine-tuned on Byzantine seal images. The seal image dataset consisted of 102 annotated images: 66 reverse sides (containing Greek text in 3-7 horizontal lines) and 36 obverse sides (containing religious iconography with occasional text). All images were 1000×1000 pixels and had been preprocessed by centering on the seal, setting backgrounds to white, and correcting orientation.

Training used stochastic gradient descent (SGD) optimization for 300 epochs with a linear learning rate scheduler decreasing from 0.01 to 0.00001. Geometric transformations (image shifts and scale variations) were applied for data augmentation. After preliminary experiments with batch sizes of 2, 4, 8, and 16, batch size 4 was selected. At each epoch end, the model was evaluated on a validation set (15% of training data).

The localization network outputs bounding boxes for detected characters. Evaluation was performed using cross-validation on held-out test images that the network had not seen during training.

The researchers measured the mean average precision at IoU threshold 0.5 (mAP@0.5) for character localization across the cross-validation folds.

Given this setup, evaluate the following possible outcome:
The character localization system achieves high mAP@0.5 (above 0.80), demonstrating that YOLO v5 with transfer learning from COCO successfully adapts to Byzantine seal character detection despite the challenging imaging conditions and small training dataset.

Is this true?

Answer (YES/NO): YES